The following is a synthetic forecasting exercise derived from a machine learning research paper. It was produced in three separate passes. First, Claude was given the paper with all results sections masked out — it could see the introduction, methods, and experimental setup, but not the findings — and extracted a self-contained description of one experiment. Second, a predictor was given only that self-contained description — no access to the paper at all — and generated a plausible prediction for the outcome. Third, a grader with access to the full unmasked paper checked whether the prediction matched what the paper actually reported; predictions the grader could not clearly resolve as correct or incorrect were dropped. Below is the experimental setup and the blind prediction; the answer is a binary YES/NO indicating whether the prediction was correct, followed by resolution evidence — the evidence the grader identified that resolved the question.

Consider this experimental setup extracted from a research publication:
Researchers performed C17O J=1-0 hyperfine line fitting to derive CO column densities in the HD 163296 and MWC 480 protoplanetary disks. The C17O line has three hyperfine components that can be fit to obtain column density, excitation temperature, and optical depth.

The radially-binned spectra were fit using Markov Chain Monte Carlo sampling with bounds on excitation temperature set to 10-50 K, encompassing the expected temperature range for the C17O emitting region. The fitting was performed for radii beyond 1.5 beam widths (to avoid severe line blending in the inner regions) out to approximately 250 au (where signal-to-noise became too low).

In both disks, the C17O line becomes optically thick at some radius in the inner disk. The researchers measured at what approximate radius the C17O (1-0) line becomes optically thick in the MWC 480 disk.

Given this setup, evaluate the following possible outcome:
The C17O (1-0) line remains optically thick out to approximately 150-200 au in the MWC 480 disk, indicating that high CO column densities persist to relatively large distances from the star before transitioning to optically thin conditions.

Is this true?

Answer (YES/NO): NO